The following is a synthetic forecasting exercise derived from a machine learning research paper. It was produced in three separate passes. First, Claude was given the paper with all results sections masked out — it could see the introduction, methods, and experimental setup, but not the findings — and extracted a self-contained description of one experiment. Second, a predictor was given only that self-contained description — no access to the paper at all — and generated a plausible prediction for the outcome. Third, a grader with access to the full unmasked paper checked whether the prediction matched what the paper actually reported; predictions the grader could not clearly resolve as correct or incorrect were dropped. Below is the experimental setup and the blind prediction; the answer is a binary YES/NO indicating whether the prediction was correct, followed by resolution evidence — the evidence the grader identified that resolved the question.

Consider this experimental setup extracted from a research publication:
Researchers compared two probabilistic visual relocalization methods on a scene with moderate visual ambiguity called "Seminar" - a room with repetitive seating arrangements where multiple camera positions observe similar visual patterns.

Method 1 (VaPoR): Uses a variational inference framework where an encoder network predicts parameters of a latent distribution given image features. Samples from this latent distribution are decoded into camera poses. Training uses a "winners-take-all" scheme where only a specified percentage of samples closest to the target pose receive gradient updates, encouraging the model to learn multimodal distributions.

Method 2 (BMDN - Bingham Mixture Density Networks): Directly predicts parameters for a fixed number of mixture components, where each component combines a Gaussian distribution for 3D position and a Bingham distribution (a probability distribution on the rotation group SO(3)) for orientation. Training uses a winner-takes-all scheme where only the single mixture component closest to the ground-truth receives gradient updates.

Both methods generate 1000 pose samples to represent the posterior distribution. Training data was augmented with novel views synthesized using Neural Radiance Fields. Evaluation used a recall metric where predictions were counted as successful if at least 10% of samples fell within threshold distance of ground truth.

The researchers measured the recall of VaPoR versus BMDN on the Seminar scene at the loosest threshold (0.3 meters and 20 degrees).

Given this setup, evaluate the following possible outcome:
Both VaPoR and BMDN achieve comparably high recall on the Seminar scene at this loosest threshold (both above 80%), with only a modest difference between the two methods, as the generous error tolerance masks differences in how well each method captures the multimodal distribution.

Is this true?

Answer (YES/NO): YES